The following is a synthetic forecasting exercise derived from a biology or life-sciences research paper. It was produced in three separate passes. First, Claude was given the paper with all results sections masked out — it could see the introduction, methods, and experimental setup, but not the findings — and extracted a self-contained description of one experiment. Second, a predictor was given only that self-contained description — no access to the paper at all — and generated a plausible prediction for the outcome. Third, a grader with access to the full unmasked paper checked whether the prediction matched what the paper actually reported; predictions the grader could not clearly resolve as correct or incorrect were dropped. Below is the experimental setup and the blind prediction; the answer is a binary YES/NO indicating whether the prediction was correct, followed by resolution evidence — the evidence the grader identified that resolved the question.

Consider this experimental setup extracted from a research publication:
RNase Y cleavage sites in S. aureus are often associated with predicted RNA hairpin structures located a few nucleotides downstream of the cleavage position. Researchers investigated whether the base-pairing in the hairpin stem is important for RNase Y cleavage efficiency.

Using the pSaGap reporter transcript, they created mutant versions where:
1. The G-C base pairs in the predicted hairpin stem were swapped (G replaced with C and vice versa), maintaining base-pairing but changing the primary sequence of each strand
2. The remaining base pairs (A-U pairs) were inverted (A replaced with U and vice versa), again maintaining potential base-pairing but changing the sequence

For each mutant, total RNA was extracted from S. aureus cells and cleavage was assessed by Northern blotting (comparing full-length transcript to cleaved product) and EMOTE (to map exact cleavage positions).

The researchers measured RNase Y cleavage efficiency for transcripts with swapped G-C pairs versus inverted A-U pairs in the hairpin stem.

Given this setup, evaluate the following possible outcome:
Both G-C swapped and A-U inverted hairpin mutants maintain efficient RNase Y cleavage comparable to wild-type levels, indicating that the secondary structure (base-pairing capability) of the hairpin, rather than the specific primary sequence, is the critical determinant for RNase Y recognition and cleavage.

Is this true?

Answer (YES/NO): NO